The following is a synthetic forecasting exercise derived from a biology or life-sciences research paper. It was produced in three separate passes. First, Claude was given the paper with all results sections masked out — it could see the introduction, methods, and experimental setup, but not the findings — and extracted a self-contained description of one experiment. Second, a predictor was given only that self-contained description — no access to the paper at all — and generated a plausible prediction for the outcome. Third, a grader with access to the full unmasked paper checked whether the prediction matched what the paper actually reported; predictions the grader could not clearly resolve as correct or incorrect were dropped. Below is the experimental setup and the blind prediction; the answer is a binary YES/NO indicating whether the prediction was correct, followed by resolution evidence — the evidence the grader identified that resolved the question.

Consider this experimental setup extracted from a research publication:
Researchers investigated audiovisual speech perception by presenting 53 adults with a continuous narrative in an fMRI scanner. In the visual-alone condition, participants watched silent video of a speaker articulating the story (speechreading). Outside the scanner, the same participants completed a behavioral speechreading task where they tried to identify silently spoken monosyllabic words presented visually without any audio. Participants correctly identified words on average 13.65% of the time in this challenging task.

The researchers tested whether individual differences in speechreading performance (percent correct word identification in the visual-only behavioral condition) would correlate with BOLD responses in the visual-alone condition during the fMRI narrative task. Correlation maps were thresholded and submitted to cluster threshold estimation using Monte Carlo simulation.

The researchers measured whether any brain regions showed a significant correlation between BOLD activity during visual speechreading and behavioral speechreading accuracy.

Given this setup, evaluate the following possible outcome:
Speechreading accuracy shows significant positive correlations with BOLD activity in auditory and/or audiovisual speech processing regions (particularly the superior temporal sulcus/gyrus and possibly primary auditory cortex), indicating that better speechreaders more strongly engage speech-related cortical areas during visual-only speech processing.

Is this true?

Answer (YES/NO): NO